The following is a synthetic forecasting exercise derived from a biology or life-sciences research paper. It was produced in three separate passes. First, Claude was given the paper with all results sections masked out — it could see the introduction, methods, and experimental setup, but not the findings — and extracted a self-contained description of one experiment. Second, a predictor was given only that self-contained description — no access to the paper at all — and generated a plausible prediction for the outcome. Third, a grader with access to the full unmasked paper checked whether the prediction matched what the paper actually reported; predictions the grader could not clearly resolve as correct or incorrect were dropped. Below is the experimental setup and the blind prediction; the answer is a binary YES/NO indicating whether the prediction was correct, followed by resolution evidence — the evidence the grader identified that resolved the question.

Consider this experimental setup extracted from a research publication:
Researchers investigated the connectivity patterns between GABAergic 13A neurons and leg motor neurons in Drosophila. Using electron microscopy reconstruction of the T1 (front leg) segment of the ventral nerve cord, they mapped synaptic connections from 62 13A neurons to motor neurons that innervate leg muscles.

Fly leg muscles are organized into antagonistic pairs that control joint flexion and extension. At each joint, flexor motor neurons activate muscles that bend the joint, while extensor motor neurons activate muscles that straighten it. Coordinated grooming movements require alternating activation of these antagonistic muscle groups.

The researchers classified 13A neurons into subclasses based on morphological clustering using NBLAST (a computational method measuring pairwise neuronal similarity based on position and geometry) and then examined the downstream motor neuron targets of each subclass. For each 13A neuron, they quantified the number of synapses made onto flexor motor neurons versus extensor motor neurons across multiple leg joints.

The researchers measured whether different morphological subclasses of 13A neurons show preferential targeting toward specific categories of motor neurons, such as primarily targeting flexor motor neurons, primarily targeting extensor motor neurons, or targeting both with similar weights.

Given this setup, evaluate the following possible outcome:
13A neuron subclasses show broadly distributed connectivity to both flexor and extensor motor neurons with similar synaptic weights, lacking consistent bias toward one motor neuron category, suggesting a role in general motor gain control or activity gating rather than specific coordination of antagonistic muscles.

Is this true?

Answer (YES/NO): NO